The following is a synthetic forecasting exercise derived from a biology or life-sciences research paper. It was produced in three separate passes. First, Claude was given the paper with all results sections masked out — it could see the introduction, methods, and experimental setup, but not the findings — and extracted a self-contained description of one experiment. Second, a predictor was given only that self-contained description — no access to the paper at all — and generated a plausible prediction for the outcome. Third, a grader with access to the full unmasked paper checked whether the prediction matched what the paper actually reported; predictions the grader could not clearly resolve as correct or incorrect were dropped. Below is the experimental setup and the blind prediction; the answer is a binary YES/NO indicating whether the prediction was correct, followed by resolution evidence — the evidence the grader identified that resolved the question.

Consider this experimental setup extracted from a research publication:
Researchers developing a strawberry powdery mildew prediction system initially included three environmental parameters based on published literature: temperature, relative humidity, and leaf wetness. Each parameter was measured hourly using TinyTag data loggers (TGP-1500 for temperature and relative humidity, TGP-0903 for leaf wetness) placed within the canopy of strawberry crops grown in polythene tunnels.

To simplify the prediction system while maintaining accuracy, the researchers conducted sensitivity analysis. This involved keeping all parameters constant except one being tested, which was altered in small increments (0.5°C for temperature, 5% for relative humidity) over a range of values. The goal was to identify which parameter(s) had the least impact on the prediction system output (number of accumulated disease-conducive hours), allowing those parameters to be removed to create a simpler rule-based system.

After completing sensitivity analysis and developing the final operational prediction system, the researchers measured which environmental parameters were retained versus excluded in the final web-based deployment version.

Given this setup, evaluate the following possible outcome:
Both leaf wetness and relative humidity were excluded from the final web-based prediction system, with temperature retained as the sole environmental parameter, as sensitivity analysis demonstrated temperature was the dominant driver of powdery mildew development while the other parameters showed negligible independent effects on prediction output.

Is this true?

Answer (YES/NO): NO